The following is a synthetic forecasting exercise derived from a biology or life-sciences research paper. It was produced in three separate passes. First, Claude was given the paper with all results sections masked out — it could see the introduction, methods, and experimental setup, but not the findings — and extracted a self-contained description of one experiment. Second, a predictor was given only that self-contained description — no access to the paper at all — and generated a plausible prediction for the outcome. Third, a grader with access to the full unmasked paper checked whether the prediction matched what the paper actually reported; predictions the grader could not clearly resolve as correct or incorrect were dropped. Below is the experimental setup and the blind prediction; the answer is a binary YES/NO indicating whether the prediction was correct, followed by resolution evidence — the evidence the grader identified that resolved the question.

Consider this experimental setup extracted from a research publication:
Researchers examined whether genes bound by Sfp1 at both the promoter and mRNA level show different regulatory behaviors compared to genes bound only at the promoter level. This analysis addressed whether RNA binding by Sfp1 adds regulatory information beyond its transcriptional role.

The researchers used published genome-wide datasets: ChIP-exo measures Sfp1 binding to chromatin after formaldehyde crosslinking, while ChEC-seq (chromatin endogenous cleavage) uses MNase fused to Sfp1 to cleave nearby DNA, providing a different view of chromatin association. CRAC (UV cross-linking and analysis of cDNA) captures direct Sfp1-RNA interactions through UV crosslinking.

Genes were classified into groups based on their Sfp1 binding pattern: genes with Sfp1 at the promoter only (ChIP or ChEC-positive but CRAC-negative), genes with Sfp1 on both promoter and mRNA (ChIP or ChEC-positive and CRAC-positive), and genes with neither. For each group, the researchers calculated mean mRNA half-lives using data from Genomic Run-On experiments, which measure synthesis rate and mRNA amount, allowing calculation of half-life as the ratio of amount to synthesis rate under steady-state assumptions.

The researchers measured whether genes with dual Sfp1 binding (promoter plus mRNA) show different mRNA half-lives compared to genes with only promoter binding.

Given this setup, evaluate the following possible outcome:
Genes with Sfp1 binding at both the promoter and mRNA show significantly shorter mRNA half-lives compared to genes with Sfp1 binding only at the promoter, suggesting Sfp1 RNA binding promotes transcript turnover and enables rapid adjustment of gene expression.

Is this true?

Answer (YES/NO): NO